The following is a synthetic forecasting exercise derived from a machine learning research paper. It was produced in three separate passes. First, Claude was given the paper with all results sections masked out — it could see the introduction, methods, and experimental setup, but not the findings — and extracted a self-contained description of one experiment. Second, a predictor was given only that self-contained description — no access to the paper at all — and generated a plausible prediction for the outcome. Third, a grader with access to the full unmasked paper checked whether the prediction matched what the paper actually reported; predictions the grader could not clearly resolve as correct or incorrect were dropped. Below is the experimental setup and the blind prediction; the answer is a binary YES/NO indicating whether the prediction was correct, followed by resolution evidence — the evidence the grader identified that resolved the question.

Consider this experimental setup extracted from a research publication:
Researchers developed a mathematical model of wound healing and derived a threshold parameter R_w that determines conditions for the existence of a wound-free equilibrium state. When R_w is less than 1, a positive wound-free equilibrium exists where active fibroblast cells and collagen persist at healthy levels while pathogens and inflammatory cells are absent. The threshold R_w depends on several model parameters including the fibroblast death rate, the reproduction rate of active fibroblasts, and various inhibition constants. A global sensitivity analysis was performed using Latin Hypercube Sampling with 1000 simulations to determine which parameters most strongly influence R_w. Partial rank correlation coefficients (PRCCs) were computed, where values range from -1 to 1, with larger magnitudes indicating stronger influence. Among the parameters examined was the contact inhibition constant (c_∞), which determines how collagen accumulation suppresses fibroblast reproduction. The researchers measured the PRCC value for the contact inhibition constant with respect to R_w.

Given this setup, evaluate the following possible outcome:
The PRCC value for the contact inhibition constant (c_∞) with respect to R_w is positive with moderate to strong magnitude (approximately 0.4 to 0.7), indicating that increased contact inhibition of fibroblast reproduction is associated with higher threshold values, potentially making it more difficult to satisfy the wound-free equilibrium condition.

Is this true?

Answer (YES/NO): NO